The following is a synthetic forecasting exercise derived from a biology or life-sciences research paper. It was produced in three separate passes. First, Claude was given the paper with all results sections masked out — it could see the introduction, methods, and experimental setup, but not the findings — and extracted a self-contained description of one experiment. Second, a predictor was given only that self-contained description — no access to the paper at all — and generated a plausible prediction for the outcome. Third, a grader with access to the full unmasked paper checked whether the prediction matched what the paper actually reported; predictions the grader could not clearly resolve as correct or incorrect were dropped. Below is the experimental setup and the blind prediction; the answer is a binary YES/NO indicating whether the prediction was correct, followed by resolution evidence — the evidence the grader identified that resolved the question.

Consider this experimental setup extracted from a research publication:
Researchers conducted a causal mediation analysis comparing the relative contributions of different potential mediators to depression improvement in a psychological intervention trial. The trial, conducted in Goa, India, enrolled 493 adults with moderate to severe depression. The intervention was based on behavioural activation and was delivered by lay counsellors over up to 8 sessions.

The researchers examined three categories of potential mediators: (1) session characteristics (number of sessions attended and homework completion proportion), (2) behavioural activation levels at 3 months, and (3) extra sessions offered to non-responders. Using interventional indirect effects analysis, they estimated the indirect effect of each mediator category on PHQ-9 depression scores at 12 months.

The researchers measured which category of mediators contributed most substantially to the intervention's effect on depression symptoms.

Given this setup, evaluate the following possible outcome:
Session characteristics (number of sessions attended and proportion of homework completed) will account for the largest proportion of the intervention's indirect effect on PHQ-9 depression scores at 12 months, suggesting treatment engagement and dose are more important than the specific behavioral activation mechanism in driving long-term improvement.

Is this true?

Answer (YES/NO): NO